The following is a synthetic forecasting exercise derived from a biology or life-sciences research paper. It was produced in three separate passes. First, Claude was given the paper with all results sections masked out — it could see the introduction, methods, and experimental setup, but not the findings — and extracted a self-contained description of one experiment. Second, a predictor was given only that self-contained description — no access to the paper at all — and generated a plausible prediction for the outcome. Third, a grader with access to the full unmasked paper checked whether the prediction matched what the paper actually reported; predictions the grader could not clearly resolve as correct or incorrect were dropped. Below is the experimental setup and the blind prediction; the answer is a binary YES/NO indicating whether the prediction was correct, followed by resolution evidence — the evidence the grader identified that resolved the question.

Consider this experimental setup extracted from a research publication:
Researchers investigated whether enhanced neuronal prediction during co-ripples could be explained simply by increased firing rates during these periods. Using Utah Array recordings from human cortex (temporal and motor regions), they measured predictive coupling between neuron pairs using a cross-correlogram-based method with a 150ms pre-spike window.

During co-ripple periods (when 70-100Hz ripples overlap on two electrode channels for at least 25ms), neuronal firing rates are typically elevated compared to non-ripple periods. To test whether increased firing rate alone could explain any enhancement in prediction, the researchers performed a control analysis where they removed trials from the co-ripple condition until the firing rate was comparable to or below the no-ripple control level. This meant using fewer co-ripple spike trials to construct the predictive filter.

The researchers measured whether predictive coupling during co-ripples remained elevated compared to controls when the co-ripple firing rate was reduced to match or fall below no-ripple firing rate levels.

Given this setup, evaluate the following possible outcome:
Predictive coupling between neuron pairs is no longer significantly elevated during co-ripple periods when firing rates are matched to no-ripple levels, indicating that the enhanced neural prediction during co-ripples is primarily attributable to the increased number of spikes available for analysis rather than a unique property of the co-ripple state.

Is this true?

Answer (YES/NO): NO